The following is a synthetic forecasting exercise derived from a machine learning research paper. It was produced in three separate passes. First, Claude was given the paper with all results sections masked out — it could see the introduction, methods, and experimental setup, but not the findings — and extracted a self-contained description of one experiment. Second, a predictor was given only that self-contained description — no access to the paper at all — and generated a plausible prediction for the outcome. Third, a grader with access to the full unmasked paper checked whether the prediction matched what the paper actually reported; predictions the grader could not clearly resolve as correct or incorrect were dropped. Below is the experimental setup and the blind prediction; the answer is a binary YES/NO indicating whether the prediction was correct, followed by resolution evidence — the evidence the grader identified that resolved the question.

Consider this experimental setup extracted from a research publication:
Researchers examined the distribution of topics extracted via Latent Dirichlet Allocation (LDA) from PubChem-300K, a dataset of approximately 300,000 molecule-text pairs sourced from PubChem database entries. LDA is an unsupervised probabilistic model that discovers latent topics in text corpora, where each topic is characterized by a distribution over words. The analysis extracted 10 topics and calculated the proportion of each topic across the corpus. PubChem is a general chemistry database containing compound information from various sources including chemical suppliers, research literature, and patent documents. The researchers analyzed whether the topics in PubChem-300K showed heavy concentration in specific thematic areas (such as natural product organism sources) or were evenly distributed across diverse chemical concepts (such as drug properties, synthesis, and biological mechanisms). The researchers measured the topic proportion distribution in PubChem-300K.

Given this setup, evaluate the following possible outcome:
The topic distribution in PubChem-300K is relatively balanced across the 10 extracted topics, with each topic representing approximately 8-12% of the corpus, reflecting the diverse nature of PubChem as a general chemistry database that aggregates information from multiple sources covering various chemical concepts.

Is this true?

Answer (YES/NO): NO